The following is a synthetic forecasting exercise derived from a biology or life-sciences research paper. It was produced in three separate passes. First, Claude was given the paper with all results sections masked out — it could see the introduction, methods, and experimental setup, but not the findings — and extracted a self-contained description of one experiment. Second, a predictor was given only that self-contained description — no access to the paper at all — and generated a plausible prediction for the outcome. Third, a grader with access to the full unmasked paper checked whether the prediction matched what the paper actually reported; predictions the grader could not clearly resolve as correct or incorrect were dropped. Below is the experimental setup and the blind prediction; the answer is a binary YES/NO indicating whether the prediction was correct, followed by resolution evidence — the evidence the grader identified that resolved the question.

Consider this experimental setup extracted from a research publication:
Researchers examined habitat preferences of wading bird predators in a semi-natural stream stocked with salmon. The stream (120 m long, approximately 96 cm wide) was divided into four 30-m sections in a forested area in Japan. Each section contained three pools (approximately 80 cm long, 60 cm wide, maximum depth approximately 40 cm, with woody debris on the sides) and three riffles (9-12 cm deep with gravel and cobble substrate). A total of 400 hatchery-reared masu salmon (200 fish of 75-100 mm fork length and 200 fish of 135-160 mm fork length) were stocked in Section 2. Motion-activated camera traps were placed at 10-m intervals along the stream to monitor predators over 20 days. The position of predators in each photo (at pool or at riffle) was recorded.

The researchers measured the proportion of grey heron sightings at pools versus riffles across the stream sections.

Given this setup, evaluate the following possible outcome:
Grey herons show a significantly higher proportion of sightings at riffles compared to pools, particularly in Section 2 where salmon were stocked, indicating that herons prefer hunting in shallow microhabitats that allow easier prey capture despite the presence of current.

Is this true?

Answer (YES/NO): YES